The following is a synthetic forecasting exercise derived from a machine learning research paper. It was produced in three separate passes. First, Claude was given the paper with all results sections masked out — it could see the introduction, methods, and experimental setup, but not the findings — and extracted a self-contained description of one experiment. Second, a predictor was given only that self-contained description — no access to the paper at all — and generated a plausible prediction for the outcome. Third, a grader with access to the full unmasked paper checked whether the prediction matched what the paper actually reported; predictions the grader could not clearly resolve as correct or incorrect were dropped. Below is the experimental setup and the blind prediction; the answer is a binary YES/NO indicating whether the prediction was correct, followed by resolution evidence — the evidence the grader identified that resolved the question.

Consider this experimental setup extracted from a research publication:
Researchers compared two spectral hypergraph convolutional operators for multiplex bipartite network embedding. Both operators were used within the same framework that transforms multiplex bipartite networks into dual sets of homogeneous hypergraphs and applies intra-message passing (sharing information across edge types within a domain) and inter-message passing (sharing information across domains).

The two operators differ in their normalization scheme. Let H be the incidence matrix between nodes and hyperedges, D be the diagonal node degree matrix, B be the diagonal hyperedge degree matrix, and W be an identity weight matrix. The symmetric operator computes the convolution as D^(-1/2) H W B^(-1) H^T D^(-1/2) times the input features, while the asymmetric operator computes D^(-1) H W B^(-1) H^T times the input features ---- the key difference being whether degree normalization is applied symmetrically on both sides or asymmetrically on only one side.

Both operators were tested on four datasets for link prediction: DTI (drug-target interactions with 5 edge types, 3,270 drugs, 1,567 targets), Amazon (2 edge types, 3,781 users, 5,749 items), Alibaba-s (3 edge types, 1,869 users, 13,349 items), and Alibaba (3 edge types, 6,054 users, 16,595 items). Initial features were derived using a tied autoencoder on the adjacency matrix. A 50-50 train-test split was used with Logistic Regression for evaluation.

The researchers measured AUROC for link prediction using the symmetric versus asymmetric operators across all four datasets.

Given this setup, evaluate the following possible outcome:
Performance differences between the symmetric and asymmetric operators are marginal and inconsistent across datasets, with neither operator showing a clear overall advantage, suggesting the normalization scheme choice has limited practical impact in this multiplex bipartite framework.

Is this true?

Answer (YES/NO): NO